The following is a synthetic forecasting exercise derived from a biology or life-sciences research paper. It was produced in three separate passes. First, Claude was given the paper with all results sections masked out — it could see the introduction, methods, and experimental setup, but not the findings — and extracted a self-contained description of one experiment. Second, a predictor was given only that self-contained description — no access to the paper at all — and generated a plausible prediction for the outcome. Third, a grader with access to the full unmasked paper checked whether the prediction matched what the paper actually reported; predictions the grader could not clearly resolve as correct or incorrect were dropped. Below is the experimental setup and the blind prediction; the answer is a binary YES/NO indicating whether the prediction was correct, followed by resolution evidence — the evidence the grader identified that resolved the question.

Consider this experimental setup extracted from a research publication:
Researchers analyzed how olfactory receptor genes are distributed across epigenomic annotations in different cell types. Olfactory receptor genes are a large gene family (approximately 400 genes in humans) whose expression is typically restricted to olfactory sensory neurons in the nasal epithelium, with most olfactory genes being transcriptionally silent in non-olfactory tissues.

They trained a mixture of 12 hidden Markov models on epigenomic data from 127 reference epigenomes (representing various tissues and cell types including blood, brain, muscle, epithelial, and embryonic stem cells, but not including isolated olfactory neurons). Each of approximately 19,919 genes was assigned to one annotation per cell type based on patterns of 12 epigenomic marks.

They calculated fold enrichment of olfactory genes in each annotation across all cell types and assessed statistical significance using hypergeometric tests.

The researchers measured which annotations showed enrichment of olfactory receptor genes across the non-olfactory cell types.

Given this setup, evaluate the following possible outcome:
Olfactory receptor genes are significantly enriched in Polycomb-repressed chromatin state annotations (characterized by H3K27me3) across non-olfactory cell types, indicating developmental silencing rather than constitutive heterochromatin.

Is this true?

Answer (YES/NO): NO